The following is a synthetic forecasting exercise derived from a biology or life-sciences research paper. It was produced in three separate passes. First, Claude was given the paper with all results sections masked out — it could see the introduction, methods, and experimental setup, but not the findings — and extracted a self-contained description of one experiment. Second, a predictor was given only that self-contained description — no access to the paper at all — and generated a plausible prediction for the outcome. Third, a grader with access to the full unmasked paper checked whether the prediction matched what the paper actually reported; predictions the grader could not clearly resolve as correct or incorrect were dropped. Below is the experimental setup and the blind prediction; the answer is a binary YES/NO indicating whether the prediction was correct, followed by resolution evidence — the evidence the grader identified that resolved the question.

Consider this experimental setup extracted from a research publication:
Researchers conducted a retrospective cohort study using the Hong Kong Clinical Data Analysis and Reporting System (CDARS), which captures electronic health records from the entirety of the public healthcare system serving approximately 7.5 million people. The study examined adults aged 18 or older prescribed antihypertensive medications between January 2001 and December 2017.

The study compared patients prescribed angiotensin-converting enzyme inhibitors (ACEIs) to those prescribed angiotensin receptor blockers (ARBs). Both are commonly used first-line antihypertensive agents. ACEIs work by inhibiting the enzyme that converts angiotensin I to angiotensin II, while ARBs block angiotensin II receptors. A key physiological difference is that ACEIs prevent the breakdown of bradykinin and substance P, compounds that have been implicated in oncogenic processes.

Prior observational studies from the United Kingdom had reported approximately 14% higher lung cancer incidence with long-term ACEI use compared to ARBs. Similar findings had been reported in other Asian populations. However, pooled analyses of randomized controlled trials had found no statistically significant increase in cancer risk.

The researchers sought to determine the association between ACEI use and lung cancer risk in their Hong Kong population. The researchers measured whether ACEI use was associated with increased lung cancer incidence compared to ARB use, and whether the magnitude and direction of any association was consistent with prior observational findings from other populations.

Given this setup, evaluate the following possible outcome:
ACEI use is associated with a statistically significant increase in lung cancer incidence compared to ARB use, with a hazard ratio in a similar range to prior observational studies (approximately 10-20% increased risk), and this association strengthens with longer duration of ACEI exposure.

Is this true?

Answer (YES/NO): NO